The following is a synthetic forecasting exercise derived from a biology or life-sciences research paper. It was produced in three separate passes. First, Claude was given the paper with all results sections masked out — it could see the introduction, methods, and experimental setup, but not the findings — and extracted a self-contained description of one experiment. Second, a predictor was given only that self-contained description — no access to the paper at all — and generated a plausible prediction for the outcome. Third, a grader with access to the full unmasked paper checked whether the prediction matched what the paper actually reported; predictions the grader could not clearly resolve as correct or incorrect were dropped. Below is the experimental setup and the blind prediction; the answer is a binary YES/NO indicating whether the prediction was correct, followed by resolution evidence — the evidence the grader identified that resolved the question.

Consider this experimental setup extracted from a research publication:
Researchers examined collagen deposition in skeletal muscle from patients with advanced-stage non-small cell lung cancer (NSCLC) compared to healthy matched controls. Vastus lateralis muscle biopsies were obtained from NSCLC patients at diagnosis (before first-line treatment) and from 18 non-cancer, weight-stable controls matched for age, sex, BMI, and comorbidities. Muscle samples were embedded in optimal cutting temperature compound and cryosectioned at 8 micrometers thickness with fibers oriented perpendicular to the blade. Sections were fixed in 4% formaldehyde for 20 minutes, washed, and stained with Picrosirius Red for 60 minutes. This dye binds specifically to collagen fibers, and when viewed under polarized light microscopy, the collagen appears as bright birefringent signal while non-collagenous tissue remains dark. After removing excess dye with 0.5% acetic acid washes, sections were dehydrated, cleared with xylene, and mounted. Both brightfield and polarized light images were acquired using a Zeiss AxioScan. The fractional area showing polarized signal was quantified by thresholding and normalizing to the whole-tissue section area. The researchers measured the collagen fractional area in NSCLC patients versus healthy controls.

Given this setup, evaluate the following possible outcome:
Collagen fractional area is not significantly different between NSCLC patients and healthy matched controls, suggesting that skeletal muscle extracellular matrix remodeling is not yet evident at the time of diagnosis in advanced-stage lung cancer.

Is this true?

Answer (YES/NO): NO